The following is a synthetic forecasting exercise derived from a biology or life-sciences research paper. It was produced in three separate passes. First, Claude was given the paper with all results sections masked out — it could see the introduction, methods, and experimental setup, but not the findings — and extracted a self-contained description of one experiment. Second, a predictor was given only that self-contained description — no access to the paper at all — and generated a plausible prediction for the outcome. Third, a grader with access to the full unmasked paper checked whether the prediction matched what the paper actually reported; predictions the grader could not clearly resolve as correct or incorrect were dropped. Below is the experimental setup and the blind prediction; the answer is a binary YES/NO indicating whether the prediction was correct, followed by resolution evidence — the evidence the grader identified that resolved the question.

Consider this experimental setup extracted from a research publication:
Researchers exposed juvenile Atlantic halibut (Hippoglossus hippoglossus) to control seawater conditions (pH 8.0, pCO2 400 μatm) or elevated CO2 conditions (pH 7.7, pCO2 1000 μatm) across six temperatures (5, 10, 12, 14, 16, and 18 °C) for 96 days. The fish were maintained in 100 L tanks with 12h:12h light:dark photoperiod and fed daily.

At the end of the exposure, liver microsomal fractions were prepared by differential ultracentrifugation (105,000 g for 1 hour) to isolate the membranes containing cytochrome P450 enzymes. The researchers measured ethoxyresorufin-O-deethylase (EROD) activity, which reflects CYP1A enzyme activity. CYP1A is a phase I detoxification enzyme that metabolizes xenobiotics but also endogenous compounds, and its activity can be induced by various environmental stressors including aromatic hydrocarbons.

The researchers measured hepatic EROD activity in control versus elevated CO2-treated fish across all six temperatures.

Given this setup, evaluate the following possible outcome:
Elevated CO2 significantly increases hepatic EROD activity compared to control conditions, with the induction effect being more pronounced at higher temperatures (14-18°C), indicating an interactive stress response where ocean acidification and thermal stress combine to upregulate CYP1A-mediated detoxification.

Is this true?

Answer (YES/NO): NO